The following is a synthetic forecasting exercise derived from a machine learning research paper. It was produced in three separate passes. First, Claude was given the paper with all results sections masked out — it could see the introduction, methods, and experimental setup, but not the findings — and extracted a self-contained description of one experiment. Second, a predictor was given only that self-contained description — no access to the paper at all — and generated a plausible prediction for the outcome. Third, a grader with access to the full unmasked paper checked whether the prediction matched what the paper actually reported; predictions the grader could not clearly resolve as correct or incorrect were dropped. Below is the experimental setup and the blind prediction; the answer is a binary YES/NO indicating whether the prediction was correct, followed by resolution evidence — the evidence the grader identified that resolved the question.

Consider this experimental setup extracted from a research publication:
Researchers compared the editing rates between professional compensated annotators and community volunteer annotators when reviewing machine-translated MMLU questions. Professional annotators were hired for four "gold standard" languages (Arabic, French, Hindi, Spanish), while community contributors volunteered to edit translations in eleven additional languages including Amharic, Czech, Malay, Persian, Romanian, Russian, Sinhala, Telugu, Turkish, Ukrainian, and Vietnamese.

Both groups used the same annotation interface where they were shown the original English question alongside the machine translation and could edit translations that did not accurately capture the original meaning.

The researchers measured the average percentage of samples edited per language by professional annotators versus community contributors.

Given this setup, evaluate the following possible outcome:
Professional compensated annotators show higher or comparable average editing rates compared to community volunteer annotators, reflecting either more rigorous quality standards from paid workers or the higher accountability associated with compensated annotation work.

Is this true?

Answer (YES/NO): YES